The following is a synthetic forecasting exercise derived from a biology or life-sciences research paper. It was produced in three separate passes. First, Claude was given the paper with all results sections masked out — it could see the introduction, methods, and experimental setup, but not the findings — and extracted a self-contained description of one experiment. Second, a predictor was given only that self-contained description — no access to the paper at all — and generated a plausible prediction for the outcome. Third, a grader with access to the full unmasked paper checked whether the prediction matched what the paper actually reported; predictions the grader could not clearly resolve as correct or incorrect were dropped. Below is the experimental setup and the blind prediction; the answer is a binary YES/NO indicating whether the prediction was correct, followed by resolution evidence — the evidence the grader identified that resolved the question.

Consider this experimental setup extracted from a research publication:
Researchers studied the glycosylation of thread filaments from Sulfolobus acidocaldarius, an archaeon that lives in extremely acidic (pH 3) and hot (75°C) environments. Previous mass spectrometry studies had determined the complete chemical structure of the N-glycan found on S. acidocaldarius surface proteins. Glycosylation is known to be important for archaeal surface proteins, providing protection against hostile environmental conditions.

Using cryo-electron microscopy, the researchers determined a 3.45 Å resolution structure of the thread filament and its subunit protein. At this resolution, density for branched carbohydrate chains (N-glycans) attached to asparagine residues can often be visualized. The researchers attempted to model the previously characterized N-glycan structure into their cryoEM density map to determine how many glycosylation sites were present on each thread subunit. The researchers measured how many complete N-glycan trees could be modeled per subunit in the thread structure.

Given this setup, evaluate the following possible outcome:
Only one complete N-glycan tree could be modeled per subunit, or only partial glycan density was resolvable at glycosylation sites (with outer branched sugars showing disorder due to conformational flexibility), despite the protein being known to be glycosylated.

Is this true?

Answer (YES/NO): NO